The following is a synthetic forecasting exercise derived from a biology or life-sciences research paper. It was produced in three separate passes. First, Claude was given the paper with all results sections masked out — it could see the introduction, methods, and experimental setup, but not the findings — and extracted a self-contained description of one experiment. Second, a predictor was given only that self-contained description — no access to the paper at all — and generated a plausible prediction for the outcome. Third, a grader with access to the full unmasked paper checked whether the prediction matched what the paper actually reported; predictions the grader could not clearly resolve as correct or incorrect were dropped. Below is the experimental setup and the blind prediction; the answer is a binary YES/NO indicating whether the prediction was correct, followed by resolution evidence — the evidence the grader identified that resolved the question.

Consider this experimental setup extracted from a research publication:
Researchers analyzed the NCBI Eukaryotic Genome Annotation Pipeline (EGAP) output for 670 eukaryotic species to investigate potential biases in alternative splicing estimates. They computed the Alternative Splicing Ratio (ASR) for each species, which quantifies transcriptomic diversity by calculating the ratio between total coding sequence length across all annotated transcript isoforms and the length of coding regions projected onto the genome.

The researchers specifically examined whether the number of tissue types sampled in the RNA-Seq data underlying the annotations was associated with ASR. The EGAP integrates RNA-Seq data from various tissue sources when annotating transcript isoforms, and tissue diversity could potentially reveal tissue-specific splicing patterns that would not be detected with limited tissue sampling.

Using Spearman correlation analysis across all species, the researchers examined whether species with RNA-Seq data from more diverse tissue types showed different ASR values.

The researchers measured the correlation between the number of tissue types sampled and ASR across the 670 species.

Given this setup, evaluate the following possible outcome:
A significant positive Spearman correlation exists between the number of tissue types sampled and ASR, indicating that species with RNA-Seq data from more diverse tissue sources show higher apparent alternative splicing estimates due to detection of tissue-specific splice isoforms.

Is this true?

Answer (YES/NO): NO